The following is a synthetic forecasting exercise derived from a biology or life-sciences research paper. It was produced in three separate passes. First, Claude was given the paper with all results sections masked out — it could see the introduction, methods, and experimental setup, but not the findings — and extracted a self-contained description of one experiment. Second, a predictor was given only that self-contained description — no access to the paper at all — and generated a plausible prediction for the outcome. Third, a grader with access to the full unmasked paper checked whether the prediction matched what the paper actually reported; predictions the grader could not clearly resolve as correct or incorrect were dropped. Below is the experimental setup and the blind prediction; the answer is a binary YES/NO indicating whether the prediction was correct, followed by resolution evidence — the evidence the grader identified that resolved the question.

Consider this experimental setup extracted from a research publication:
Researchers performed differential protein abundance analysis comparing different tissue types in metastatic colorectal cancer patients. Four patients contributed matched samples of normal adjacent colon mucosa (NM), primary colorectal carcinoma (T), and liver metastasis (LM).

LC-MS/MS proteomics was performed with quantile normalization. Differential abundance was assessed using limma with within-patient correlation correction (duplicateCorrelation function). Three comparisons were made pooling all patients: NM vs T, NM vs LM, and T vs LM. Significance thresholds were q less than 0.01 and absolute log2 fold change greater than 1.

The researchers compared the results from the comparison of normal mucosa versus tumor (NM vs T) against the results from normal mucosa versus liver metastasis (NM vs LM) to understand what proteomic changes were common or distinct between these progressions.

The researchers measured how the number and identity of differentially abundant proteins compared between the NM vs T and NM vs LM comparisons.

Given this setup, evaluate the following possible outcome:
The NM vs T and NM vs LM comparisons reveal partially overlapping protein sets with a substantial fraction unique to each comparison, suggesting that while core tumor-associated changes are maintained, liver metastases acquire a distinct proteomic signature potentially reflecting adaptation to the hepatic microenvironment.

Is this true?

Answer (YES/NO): NO